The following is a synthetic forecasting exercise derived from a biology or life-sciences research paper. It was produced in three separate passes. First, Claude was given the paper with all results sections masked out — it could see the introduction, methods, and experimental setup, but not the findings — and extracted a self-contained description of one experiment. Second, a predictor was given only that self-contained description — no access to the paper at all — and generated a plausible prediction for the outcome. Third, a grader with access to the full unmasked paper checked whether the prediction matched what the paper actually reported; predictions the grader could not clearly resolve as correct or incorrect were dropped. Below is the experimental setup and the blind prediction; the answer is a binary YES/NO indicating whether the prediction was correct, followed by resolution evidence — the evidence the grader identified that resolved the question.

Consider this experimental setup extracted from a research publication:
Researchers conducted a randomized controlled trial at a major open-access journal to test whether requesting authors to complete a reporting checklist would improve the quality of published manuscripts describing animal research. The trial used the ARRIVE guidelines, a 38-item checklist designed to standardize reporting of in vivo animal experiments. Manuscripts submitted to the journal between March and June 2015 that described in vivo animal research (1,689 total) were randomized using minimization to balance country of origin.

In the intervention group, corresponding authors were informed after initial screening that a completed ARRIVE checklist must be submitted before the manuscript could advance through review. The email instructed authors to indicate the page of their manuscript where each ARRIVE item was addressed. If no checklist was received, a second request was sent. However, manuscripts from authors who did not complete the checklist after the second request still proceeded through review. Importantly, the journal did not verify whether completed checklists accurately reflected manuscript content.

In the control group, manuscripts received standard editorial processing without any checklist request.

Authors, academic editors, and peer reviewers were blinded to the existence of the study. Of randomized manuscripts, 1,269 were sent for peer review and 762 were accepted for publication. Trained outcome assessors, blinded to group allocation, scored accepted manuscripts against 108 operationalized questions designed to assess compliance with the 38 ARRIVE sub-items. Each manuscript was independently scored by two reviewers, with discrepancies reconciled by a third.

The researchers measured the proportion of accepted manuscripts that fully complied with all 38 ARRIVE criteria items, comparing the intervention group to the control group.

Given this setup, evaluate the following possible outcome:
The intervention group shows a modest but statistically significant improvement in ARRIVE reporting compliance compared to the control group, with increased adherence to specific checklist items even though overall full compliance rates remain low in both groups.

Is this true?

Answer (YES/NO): NO